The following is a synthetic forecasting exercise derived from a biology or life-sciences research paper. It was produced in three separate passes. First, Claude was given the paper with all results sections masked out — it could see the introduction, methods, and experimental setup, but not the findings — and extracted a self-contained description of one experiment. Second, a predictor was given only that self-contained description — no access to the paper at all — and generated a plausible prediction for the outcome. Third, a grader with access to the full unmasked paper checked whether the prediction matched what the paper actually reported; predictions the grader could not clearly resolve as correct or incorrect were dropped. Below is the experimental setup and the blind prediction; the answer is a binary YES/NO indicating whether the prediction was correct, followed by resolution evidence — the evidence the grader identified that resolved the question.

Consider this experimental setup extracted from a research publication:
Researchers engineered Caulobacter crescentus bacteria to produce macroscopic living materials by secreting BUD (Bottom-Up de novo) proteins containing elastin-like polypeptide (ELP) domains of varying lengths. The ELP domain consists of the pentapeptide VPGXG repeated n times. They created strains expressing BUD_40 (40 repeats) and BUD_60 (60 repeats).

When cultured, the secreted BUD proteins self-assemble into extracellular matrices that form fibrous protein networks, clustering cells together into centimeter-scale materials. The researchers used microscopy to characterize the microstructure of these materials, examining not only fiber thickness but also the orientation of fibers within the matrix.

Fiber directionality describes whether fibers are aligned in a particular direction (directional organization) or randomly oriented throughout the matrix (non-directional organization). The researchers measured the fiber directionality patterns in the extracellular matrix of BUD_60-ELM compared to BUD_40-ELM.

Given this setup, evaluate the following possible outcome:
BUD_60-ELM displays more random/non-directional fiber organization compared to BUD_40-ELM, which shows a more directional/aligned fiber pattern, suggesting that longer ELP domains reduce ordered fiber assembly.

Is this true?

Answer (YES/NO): NO